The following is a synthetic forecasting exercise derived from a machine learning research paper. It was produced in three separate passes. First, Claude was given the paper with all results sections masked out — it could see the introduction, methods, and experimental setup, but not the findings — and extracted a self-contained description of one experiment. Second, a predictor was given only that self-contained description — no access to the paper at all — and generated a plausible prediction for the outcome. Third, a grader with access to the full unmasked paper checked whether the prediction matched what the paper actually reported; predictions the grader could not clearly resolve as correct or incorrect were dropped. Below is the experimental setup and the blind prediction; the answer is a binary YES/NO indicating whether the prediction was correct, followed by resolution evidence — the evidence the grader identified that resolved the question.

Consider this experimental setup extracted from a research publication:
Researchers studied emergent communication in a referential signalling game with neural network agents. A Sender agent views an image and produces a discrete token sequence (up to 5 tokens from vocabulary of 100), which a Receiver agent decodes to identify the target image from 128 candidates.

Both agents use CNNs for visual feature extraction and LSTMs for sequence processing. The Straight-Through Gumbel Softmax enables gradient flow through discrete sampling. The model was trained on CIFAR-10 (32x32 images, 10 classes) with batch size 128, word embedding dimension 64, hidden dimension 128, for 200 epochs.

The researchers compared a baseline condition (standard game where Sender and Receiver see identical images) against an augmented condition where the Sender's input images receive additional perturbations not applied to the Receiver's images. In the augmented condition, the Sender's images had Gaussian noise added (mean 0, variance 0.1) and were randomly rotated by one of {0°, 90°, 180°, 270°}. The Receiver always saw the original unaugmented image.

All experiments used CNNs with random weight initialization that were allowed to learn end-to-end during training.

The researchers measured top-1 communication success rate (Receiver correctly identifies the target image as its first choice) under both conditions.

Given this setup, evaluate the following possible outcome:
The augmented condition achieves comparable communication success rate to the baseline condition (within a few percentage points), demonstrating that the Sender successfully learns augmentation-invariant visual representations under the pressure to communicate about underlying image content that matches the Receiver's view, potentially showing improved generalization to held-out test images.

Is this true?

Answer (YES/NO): NO